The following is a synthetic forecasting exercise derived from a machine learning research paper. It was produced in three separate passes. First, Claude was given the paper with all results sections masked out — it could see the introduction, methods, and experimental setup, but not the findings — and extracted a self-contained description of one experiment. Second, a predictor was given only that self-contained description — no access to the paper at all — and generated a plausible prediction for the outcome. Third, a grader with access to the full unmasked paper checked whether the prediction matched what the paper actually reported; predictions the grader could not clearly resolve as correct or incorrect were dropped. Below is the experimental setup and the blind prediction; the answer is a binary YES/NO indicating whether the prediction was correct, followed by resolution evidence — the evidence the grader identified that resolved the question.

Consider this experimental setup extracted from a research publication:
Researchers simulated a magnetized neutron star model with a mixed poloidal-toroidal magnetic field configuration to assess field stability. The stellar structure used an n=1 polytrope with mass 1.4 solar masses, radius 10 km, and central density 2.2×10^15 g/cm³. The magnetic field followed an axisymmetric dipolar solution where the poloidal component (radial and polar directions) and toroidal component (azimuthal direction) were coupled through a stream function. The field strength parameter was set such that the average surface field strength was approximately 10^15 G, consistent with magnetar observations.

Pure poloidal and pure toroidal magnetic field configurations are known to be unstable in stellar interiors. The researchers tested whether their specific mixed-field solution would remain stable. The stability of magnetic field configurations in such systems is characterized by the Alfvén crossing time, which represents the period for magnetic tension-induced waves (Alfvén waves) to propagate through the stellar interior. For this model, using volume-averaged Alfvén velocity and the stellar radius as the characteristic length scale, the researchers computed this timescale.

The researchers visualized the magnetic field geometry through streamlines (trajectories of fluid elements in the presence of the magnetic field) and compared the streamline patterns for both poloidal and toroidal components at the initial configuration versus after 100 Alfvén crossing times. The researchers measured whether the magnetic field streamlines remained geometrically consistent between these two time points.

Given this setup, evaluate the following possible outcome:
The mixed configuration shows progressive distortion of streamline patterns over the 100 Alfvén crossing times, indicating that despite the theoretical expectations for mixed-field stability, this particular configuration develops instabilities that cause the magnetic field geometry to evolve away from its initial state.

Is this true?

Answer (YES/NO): NO